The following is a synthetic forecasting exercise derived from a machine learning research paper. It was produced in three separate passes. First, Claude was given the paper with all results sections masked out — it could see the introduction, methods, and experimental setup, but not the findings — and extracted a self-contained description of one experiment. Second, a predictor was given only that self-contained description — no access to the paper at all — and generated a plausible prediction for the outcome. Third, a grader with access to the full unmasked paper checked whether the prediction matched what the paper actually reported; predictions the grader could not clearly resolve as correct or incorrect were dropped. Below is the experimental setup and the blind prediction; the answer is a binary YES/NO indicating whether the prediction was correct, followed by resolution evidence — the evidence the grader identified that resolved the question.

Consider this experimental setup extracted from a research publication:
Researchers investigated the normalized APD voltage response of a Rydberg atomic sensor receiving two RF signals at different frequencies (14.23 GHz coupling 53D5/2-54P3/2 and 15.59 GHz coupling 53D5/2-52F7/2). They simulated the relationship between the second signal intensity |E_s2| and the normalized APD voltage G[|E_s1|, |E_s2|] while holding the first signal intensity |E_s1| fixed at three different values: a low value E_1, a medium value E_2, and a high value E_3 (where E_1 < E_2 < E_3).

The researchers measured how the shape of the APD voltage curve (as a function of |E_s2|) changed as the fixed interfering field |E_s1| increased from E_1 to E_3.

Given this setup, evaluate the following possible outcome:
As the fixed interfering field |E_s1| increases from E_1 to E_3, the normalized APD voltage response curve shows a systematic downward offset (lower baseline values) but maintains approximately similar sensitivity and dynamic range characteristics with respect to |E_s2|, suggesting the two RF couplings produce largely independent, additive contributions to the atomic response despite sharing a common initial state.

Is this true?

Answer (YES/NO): NO